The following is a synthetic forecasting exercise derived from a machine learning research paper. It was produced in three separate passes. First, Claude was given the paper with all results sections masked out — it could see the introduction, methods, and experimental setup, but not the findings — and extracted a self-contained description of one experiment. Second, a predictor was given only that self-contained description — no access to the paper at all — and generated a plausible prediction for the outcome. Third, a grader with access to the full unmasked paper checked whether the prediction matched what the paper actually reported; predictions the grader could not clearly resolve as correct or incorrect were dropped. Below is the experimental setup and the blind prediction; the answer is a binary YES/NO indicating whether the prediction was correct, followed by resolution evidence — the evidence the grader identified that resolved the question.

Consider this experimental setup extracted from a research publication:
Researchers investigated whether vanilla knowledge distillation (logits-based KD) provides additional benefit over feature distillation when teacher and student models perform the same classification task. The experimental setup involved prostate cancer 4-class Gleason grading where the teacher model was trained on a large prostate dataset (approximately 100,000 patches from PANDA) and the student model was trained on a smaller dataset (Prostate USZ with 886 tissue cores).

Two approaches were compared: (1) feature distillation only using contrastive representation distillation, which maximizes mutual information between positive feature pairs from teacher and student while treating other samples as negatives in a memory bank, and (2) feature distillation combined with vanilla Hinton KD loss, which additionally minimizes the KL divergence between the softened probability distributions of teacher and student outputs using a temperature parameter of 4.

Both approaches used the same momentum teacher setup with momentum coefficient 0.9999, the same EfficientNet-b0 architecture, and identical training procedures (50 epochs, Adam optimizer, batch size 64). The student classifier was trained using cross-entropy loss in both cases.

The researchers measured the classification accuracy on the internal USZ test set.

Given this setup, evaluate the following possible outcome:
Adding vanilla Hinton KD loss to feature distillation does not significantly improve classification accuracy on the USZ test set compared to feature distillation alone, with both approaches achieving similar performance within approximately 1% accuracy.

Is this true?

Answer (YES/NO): NO